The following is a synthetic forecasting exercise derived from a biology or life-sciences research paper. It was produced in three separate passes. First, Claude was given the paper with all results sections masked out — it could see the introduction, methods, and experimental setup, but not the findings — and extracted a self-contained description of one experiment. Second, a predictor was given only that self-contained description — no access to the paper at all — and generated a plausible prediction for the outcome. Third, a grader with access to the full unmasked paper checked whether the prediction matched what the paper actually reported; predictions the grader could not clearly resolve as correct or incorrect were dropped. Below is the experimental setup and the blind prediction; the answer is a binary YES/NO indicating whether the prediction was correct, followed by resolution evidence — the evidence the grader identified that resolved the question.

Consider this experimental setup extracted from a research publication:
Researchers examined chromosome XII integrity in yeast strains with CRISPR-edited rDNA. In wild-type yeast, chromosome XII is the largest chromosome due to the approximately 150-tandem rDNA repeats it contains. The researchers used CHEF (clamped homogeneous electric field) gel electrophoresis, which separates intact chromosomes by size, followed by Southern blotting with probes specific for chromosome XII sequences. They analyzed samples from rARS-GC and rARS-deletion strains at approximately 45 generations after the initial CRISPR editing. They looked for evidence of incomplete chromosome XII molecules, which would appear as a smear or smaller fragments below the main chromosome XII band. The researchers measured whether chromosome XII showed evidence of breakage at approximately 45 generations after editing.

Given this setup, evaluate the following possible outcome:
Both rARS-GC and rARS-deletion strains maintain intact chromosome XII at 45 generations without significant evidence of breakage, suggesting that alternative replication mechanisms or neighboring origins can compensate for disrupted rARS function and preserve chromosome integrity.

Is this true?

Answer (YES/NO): NO